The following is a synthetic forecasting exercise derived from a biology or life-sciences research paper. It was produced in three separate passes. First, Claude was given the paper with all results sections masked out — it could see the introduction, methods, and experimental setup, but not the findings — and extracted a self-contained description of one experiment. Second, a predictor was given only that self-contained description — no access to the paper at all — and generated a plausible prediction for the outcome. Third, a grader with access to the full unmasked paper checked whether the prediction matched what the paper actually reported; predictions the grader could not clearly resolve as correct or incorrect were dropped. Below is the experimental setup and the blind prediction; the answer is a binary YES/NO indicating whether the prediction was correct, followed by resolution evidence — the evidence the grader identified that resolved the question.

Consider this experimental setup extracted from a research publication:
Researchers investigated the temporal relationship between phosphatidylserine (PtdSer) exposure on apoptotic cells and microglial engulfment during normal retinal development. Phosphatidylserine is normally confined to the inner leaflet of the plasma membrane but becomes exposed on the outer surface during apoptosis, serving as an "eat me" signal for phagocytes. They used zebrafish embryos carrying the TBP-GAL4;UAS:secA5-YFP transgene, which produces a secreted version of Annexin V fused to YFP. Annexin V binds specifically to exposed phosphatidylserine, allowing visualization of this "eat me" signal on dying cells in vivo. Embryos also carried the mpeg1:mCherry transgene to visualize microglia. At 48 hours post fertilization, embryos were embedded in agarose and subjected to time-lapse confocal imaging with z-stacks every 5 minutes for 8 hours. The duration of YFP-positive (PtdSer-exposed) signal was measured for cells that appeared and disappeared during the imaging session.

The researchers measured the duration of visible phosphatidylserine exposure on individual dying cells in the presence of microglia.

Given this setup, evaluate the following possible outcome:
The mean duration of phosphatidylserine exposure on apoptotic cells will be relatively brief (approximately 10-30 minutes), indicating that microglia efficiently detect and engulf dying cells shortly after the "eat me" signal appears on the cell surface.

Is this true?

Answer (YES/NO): NO